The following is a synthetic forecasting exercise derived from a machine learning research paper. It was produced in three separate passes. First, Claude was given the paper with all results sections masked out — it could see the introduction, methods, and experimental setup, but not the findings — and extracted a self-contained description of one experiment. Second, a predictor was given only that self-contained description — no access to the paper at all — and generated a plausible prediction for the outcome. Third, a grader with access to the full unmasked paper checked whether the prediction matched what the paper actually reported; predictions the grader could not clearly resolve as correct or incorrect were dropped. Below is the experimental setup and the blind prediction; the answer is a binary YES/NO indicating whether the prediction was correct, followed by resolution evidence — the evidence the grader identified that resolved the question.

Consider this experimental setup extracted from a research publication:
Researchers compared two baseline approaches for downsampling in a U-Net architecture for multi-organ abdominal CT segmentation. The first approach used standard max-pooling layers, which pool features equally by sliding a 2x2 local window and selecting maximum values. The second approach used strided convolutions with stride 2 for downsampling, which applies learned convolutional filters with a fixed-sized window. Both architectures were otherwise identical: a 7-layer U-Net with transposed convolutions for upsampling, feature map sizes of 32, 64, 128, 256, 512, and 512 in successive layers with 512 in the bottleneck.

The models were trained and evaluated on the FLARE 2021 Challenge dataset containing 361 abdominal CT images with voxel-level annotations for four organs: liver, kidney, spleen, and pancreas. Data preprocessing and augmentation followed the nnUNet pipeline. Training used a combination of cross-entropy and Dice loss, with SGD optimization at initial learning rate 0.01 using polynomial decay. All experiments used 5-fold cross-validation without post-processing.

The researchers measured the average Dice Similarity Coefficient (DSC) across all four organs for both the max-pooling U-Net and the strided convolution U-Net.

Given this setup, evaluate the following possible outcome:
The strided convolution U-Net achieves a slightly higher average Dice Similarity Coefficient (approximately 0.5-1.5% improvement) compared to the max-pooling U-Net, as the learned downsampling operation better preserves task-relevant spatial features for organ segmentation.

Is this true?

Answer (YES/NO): NO